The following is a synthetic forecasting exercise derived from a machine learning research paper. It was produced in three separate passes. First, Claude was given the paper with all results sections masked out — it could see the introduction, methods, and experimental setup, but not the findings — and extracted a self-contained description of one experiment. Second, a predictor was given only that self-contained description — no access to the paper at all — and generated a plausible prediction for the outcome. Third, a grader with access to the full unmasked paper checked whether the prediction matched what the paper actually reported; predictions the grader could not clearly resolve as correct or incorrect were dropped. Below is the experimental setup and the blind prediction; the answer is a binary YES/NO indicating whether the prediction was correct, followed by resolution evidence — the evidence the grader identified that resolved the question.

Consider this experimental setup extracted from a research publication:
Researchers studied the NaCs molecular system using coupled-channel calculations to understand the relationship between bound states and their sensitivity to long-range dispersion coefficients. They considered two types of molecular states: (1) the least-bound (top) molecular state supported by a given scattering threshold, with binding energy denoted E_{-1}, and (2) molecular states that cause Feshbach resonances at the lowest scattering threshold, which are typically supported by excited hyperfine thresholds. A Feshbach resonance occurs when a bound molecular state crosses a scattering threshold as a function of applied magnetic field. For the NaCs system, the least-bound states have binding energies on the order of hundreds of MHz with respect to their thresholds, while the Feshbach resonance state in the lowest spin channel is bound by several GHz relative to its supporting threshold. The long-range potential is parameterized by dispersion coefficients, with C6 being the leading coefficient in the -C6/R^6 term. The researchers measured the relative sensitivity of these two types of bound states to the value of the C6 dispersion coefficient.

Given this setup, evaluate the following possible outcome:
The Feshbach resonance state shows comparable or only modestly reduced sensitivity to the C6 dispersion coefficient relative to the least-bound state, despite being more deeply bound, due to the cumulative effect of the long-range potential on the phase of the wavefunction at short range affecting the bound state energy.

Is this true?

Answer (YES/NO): NO